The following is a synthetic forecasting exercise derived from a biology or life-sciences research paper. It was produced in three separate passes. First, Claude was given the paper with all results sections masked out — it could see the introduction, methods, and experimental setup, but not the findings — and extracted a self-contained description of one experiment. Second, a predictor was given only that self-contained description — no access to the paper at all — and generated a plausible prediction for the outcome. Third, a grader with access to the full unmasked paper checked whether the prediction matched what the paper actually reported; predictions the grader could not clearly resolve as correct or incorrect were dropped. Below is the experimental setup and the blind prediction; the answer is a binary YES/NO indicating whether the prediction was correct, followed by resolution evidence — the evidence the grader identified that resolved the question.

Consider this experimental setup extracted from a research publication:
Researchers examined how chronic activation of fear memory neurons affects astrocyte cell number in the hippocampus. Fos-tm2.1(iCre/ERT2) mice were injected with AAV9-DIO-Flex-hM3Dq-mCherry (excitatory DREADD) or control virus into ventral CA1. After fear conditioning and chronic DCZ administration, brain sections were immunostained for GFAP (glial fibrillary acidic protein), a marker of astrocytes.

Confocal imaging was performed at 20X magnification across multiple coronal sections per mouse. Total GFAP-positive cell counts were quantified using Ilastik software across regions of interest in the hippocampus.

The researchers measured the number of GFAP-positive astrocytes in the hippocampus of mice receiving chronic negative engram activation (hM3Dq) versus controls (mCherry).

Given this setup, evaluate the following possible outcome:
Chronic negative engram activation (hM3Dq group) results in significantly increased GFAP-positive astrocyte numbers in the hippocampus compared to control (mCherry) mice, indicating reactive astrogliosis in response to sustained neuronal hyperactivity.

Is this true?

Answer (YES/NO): YES